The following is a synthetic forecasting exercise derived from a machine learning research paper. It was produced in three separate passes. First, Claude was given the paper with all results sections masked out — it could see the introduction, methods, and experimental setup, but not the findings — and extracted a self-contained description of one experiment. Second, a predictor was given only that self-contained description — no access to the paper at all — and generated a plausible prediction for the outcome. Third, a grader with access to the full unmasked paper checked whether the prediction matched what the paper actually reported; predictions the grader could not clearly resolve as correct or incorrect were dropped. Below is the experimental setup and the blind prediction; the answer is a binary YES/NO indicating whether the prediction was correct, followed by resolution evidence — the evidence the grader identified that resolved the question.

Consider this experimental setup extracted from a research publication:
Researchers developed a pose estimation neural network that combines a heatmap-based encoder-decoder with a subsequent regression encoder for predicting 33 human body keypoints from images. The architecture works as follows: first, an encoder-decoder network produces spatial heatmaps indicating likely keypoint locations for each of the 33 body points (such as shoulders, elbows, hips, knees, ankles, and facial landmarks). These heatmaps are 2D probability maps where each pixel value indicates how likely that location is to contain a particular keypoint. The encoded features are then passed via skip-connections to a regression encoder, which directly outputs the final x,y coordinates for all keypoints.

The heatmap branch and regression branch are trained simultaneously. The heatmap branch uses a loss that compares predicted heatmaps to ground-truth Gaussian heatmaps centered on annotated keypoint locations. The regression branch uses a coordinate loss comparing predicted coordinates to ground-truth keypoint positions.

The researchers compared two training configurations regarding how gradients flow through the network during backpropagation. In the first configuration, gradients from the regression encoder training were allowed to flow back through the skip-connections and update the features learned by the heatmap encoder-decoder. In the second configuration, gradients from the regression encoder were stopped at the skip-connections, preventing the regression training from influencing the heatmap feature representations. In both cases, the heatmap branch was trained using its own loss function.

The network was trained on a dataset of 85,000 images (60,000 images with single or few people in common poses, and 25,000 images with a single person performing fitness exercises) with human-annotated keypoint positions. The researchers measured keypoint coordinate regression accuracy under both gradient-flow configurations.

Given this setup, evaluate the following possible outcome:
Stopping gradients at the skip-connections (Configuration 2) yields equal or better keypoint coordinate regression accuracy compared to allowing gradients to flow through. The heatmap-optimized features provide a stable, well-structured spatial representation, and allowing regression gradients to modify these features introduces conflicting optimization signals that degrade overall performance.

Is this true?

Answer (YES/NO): YES